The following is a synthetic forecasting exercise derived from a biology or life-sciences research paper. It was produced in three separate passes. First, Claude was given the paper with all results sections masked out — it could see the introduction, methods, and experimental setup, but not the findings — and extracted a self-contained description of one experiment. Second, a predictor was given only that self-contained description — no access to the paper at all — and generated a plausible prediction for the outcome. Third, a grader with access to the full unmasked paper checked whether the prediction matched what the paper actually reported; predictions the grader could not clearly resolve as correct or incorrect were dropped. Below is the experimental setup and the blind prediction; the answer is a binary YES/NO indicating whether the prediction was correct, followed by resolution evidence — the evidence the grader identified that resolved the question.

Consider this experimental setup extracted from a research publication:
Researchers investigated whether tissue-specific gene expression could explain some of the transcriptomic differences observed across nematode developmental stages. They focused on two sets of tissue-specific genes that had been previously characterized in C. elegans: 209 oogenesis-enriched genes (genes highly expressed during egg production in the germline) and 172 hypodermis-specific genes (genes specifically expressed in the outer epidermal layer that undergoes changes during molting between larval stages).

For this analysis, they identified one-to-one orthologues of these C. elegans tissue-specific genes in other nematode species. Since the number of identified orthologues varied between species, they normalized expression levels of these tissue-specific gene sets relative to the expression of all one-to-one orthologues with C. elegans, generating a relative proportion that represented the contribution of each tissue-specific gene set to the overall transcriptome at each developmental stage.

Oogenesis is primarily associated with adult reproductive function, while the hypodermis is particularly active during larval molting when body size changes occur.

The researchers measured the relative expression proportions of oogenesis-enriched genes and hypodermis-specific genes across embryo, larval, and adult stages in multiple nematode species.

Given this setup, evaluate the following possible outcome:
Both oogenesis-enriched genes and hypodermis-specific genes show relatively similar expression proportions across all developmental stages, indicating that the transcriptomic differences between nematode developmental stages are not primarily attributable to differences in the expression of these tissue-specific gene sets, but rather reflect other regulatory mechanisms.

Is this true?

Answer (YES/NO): NO